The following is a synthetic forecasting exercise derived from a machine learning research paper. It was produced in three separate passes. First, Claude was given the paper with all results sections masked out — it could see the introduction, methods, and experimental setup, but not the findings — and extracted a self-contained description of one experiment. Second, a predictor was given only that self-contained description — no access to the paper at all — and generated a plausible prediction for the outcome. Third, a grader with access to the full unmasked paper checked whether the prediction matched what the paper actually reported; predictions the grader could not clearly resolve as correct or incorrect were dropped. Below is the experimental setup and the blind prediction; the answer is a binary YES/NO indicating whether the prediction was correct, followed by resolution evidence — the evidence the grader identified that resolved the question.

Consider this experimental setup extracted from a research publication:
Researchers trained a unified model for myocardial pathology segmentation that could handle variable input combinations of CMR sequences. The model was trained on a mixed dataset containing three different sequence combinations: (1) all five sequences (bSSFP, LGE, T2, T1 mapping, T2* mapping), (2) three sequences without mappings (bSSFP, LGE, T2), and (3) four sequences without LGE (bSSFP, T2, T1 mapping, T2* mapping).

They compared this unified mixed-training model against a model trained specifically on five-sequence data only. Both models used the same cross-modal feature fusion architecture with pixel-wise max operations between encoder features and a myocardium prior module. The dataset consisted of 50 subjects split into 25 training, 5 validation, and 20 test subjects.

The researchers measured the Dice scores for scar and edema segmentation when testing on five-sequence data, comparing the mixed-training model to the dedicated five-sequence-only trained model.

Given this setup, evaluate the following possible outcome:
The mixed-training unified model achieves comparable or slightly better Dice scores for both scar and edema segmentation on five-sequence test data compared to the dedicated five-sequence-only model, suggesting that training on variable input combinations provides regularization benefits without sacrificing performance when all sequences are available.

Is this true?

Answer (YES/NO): NO